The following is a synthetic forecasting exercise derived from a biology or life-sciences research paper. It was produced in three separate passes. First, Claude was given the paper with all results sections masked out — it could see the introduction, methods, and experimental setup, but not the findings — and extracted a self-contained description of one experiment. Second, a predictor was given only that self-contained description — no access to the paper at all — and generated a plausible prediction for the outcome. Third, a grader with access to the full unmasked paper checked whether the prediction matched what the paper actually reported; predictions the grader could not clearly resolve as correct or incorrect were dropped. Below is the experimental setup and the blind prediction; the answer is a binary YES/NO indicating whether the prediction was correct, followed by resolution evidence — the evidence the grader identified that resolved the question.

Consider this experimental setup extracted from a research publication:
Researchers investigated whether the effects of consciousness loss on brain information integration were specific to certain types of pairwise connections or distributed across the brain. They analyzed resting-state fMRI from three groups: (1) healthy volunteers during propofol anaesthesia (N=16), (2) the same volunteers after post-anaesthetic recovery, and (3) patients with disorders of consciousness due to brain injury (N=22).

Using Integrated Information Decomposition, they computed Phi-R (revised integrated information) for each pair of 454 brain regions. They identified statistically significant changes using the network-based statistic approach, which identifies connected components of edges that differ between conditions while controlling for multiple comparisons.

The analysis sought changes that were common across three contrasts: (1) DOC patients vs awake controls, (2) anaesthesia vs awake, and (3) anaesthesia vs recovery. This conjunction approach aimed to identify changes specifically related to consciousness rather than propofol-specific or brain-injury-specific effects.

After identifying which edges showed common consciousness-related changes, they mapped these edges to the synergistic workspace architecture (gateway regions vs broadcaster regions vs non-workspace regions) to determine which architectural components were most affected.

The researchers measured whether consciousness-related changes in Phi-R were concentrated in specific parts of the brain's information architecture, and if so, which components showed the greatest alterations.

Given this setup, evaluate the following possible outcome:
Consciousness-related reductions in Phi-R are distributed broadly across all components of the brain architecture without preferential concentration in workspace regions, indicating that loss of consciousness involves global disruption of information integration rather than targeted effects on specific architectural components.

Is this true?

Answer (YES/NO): NO